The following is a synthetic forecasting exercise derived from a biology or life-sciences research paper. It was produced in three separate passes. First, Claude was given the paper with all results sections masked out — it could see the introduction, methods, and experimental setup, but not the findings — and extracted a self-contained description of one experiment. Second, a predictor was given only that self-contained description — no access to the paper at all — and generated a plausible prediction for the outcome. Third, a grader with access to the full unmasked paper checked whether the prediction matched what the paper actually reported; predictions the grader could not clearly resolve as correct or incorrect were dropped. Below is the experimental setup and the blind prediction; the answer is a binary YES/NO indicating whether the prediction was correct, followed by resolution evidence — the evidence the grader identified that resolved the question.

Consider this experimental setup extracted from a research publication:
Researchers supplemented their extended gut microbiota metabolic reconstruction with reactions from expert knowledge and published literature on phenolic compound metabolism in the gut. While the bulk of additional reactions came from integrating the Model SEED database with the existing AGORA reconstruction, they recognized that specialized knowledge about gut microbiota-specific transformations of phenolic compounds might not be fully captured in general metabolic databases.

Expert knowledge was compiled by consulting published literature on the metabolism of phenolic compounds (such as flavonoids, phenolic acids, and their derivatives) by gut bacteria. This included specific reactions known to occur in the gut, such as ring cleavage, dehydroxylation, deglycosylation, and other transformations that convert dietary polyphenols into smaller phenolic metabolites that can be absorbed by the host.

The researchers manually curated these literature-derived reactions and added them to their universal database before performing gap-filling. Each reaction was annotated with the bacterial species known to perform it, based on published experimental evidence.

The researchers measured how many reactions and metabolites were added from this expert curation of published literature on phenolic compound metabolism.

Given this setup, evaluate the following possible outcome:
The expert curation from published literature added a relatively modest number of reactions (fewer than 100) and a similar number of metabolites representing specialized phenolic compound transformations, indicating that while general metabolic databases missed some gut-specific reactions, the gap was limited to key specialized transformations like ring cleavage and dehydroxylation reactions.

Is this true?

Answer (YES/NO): NO